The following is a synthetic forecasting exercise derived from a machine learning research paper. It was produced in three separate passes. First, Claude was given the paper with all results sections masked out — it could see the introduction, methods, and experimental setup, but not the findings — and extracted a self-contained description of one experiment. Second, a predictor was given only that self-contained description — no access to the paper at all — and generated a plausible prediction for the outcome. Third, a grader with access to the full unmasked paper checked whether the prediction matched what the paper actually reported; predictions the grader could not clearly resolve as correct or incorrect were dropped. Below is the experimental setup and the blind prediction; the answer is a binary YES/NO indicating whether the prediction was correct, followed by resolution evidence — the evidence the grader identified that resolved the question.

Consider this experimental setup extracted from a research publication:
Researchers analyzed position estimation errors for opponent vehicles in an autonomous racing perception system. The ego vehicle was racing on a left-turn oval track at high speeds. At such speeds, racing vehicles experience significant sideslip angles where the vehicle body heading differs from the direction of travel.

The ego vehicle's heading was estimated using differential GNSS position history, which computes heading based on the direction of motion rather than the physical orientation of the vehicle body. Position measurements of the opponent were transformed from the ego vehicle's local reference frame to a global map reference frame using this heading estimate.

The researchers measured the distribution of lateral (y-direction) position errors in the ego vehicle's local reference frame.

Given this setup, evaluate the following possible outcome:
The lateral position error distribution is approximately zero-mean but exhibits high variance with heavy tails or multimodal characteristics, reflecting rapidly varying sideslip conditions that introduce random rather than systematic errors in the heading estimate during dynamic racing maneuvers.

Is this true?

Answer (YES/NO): NO